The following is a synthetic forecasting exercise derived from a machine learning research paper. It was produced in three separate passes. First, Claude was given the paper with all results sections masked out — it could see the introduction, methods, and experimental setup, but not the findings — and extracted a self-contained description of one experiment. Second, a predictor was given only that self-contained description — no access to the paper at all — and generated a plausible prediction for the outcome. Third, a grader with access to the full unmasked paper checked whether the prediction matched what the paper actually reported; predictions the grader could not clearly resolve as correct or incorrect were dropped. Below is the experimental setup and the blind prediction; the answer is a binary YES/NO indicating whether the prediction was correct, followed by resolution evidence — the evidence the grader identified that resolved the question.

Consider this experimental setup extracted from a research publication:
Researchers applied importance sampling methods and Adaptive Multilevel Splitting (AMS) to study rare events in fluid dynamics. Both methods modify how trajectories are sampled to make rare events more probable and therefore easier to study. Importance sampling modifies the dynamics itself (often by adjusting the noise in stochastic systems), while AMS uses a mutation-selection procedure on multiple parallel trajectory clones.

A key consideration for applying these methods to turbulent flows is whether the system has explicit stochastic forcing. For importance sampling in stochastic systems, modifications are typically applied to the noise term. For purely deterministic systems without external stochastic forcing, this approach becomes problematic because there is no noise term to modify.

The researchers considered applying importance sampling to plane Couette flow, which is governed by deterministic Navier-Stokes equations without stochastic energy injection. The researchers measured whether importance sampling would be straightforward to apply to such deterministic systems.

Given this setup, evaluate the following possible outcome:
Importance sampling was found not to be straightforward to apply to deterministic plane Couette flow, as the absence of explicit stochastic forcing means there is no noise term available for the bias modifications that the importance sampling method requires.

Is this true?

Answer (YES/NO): YES